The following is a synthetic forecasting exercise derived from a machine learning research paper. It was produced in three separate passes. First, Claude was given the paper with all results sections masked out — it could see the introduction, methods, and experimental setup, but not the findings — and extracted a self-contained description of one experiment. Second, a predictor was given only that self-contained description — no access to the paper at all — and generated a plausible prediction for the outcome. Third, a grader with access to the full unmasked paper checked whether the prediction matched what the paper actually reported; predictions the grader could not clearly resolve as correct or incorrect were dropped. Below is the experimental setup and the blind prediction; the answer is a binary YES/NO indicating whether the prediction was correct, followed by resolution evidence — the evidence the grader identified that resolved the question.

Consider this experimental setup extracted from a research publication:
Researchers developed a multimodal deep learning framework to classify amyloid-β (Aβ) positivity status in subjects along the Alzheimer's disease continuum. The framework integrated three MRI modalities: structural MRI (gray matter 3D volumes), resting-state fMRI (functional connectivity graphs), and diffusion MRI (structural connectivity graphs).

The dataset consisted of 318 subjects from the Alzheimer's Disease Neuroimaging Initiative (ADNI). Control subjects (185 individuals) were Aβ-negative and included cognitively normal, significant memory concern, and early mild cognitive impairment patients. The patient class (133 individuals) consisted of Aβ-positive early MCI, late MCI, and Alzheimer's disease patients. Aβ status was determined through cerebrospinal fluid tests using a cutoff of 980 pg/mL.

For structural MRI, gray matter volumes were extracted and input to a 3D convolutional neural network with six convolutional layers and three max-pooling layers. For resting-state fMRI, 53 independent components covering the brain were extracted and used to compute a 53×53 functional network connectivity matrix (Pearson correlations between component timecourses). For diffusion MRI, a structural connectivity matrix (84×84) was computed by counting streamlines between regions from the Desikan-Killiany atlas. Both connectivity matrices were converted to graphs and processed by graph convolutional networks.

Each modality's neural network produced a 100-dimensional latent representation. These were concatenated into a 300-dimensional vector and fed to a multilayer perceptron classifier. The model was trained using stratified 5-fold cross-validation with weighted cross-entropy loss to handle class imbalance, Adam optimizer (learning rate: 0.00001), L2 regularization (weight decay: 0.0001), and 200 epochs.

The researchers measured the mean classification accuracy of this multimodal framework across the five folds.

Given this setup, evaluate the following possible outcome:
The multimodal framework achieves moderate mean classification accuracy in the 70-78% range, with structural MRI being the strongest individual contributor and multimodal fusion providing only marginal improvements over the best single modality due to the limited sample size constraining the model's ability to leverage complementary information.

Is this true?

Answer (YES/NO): YES